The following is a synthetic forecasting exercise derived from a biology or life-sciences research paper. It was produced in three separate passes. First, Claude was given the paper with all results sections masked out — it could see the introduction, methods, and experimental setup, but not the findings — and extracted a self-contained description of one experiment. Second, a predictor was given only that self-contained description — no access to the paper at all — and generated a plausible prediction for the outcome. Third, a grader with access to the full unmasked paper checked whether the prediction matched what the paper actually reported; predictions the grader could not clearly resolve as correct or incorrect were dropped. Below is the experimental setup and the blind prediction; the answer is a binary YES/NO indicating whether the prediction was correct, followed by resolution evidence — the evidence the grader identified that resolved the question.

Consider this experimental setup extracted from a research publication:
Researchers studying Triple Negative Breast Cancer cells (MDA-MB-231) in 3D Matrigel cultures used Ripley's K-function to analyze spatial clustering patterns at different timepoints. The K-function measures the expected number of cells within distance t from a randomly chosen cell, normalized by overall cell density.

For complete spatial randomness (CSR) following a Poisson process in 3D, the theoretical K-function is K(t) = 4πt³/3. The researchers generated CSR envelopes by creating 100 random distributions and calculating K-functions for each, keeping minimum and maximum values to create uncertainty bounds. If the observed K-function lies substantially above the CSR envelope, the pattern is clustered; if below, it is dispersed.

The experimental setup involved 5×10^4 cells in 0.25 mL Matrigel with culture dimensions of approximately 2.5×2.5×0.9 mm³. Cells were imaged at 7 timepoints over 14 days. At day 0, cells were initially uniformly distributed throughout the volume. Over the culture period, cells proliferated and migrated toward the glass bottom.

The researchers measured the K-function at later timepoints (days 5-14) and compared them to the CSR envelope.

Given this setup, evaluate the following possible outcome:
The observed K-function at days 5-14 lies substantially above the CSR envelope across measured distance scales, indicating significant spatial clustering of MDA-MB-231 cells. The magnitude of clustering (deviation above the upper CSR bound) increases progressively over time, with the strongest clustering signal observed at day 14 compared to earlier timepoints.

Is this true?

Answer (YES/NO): NO